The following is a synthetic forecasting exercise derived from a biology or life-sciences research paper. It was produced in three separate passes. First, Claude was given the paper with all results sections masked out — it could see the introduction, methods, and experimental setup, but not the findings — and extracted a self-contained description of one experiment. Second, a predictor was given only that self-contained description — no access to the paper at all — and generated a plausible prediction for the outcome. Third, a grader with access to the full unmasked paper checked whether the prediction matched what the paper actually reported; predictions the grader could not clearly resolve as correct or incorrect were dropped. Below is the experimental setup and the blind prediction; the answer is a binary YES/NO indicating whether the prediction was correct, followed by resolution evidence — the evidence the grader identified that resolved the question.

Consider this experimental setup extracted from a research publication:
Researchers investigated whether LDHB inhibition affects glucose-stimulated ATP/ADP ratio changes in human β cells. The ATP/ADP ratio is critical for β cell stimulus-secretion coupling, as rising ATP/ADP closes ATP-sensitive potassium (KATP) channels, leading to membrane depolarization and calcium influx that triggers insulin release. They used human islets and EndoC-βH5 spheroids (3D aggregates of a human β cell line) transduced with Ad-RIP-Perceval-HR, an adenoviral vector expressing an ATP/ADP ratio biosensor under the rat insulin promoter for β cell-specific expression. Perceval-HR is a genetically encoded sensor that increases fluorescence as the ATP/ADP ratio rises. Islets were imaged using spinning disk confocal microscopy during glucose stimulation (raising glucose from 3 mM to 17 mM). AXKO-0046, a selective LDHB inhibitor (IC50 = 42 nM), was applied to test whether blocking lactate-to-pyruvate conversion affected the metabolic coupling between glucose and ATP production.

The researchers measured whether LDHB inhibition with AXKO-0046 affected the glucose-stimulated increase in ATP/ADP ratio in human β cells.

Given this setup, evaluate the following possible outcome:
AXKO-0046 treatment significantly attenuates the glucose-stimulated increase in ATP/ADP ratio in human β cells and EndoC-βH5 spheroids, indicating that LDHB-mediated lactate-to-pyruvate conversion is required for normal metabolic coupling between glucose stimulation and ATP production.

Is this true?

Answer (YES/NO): NO